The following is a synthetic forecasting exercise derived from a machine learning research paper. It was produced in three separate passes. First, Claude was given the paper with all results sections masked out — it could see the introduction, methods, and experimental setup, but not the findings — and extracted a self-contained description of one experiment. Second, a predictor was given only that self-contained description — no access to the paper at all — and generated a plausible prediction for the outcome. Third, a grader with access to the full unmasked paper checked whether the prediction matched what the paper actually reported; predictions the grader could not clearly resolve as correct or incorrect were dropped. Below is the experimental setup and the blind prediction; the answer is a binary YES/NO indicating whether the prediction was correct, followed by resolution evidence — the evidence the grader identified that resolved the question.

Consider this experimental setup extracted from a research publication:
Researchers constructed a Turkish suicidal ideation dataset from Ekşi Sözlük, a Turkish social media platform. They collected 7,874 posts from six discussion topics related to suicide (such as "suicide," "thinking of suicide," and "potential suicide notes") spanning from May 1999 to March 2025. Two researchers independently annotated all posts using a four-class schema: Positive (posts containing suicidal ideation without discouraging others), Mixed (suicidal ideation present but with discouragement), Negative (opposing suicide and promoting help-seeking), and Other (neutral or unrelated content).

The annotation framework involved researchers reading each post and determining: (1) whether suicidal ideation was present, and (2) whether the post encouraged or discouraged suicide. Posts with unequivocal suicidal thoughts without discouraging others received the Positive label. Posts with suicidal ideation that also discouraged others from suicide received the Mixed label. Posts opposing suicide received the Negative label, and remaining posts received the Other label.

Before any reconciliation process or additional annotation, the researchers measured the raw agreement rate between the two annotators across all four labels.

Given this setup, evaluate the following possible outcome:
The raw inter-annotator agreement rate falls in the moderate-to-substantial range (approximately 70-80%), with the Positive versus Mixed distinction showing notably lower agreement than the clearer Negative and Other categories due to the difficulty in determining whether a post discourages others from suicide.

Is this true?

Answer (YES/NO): NO